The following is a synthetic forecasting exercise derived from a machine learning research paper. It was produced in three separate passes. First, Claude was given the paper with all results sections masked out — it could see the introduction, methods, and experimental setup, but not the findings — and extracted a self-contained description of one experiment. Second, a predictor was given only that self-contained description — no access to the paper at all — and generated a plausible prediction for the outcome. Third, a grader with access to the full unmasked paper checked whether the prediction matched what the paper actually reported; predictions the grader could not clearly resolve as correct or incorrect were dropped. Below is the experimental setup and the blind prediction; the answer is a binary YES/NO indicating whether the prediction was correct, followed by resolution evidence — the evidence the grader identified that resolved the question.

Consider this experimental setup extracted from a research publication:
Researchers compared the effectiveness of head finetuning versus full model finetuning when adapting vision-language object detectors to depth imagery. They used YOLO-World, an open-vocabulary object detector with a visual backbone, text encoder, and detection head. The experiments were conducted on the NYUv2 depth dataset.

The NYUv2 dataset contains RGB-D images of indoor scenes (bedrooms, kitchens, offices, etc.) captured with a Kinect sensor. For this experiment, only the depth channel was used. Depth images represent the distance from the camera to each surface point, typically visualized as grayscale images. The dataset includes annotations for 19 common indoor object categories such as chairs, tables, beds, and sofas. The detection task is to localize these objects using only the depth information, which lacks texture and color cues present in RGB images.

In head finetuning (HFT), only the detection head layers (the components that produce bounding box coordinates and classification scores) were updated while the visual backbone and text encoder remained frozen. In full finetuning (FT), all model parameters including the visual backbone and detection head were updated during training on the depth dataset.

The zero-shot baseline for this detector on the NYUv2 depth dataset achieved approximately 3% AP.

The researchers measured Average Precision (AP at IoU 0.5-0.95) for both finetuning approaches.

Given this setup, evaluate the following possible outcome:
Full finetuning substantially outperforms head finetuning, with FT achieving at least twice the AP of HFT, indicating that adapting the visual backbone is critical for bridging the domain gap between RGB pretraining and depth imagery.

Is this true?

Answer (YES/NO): YES